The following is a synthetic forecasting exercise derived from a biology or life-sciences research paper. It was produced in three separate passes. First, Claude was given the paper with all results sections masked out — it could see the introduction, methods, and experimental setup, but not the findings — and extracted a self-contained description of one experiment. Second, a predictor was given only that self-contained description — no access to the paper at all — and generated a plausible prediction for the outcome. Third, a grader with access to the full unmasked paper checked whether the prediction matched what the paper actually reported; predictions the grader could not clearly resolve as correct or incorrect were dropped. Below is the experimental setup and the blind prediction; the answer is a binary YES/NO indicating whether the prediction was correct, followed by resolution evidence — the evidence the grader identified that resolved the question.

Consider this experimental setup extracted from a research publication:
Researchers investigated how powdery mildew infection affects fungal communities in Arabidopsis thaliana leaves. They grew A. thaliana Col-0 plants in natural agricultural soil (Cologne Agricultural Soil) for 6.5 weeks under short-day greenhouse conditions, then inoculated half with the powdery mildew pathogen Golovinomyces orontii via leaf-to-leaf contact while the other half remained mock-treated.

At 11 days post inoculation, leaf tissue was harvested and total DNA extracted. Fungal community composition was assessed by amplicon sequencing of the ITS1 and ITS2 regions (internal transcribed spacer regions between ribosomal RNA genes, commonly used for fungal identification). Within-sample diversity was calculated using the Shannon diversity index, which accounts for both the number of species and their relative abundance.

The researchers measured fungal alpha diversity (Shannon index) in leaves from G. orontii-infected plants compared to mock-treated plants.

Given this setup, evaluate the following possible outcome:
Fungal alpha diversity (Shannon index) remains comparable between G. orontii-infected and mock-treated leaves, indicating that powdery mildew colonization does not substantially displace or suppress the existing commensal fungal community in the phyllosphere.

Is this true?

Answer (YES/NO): NO